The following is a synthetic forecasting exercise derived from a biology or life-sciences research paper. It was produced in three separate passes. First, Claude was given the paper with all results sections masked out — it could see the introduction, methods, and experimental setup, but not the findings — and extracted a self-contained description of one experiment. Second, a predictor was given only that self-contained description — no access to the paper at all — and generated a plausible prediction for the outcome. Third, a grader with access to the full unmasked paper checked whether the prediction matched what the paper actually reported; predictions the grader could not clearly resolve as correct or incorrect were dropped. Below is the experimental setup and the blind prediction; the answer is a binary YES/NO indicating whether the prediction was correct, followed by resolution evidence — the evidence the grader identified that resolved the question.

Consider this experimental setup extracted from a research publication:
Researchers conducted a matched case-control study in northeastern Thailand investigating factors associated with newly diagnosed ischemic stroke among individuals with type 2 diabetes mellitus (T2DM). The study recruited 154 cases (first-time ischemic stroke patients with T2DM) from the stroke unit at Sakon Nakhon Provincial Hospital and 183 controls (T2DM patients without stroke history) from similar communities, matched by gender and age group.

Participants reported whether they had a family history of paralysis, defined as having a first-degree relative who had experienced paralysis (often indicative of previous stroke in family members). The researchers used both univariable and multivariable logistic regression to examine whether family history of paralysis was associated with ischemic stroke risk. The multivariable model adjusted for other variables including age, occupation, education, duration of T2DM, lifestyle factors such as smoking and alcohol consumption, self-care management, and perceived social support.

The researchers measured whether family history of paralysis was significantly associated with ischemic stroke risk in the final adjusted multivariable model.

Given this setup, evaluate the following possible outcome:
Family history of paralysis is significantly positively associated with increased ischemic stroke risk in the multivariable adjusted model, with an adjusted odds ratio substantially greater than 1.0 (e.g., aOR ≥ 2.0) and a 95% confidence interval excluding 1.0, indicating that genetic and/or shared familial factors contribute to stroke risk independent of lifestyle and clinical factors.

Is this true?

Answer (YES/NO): NO